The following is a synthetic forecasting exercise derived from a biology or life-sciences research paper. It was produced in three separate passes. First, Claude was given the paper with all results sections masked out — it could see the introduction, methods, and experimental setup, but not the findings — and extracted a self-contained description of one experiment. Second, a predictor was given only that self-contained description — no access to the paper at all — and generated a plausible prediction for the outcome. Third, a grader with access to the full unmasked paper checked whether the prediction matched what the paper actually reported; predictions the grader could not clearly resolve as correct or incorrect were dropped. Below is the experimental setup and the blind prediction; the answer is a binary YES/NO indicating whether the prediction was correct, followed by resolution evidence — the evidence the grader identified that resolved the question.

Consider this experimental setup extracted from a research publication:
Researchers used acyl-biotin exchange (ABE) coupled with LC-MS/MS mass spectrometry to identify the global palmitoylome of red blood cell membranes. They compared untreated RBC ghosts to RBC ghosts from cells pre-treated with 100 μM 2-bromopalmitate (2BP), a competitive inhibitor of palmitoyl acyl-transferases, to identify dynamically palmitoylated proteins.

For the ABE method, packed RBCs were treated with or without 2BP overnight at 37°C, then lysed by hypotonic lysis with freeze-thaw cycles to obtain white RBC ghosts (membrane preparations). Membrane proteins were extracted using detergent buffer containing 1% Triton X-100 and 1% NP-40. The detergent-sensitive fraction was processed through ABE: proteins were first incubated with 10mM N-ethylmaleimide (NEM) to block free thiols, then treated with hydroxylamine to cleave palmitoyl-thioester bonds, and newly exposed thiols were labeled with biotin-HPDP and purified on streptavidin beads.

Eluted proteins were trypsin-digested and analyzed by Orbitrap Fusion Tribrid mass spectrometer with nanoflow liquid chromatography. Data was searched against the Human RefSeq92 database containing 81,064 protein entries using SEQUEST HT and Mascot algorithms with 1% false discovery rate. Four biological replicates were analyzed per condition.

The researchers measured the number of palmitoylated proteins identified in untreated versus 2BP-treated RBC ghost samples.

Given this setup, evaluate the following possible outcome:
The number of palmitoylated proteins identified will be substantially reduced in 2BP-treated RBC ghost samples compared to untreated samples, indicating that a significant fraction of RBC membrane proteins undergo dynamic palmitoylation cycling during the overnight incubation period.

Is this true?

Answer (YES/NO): YES